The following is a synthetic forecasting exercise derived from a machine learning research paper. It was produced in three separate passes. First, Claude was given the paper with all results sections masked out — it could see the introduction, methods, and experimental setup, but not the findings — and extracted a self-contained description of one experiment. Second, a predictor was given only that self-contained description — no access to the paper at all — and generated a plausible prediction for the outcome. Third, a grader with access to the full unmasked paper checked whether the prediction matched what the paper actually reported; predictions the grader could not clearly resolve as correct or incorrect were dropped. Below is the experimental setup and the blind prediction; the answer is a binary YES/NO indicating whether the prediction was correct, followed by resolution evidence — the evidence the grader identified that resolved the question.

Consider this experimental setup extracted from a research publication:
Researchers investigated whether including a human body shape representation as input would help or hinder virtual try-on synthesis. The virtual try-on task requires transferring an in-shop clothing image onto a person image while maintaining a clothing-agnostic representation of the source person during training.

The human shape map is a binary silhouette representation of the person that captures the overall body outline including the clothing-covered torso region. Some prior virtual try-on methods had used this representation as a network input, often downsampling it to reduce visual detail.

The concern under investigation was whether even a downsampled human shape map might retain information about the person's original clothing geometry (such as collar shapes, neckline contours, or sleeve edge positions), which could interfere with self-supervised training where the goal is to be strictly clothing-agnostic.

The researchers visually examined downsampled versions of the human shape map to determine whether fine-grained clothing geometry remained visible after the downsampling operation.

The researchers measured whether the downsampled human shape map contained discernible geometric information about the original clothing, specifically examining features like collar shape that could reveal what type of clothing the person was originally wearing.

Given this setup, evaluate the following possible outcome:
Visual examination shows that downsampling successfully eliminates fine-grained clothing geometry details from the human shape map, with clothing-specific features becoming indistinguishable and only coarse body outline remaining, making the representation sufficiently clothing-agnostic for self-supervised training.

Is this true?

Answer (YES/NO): NO